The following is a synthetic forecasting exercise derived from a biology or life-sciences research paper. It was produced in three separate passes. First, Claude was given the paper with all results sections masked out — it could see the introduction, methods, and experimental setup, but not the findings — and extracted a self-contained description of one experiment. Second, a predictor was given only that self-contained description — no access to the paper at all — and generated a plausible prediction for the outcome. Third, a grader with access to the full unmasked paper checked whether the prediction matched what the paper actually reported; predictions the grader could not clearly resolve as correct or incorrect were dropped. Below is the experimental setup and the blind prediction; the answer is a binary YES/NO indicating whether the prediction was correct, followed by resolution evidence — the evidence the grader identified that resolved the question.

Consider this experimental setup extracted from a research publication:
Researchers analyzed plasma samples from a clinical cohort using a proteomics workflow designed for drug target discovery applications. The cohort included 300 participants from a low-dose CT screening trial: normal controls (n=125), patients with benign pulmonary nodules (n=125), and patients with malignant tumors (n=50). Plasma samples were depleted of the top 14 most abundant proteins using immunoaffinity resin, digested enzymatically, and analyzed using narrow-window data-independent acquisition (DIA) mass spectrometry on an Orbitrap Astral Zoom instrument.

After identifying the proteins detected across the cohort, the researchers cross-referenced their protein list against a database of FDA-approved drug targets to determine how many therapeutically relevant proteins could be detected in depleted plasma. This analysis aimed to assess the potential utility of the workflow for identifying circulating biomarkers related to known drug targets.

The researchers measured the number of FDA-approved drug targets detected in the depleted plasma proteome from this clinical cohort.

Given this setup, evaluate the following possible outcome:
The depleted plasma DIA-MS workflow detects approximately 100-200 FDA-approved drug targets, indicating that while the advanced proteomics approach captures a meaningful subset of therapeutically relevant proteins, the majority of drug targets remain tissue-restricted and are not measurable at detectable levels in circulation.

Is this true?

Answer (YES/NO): NO